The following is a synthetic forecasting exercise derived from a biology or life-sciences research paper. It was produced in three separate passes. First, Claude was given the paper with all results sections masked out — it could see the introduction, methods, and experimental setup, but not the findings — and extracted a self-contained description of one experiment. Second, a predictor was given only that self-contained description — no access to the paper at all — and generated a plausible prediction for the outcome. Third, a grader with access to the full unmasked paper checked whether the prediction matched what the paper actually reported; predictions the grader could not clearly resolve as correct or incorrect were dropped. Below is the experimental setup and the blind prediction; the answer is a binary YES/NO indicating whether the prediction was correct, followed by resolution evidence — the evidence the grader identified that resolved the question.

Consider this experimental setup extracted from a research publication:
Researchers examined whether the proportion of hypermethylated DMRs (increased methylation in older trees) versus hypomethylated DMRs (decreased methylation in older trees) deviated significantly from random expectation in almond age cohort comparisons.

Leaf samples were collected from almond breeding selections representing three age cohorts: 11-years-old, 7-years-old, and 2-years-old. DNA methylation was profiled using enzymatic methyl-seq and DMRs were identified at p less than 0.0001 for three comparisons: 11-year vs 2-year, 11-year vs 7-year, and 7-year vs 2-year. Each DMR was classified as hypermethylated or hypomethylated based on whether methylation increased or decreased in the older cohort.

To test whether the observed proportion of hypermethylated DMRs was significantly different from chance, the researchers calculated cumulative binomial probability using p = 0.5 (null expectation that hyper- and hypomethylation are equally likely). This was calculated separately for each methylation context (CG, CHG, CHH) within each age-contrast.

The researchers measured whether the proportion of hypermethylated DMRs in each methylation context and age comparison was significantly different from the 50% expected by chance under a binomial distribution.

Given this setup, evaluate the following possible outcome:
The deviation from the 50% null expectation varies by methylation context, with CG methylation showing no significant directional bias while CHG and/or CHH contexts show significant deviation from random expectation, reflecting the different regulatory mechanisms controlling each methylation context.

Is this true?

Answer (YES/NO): NO